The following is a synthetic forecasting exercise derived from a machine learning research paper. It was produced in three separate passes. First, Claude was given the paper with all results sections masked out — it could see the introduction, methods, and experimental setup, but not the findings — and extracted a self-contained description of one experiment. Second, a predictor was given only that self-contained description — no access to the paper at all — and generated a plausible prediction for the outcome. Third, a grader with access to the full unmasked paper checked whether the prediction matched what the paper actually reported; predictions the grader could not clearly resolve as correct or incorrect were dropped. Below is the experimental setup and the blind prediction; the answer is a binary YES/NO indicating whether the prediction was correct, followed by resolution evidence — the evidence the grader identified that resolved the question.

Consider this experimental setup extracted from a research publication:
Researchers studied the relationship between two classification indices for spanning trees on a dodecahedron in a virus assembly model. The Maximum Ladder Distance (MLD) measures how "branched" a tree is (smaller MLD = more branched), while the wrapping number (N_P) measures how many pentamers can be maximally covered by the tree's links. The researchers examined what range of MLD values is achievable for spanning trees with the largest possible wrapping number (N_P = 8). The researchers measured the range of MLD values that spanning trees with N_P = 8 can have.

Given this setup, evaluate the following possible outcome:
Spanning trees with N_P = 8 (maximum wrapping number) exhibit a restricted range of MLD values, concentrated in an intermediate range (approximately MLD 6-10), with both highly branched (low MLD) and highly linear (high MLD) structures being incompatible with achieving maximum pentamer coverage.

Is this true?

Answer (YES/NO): NO